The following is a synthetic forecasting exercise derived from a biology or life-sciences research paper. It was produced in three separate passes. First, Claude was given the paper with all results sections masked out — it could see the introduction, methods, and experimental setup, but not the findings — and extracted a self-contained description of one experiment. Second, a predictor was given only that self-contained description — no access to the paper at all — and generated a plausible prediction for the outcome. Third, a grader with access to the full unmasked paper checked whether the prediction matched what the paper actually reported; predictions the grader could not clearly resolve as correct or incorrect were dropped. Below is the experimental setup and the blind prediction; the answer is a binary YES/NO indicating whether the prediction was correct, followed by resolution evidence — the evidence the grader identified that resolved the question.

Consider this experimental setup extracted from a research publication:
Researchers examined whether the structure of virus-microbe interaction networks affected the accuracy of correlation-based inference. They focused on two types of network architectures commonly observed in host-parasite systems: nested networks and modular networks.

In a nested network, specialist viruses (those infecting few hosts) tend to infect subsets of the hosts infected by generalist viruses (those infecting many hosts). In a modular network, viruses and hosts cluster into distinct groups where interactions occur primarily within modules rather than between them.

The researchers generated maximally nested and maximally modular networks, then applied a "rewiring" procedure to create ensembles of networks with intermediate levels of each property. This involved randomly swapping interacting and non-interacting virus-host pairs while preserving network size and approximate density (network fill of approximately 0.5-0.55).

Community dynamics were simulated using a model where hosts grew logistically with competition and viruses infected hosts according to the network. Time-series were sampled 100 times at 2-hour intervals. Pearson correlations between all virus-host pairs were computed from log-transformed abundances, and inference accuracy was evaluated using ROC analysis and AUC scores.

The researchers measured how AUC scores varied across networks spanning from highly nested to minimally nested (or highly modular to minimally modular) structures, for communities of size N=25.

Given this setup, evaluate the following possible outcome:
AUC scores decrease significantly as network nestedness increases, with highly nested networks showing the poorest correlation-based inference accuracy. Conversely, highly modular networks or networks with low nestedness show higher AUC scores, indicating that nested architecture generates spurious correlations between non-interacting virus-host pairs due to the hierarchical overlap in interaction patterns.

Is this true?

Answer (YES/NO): NO